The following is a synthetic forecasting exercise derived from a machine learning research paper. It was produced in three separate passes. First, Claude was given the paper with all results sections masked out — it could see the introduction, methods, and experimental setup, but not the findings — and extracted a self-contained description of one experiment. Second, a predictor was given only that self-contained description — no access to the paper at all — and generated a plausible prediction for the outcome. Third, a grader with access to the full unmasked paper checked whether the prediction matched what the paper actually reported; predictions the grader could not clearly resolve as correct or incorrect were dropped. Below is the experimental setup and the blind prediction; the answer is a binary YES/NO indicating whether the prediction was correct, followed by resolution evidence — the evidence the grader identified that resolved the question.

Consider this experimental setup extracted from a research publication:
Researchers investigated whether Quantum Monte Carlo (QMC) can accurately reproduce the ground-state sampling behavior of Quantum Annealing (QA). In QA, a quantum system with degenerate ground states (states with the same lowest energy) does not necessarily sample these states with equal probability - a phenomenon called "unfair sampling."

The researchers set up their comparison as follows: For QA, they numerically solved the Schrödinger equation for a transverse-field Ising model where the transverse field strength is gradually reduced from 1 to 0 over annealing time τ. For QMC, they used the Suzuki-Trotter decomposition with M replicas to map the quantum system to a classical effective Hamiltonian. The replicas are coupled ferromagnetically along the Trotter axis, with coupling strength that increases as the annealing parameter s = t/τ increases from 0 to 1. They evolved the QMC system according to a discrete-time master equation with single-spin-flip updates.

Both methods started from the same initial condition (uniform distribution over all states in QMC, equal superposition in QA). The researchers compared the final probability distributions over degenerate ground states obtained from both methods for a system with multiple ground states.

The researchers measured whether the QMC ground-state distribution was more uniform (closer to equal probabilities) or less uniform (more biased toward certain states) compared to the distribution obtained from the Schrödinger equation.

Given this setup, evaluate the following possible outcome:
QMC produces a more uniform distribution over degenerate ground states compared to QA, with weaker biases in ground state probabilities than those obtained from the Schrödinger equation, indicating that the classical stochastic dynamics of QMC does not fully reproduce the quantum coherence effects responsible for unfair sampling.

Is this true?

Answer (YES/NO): YES